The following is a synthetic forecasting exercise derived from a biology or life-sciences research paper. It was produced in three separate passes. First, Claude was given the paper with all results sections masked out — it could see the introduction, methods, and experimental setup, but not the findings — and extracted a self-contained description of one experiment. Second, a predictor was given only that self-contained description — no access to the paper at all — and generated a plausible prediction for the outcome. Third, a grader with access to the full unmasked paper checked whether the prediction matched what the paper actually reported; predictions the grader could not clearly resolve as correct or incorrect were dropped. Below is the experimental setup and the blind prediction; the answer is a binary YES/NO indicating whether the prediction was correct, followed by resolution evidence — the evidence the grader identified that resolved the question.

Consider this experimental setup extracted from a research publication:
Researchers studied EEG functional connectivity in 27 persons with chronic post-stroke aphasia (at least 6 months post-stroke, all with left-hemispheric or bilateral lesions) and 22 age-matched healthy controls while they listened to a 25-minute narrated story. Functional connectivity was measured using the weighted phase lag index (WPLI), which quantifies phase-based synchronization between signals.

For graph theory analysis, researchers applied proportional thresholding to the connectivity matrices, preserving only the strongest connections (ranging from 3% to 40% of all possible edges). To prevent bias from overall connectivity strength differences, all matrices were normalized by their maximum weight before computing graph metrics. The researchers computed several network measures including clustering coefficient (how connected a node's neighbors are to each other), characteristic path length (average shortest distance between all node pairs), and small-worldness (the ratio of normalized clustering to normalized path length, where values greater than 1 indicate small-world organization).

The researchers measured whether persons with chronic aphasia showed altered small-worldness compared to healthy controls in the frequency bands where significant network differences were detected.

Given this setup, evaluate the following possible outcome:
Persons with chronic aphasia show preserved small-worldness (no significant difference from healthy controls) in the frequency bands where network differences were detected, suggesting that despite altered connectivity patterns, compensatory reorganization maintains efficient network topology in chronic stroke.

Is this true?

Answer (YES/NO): NO